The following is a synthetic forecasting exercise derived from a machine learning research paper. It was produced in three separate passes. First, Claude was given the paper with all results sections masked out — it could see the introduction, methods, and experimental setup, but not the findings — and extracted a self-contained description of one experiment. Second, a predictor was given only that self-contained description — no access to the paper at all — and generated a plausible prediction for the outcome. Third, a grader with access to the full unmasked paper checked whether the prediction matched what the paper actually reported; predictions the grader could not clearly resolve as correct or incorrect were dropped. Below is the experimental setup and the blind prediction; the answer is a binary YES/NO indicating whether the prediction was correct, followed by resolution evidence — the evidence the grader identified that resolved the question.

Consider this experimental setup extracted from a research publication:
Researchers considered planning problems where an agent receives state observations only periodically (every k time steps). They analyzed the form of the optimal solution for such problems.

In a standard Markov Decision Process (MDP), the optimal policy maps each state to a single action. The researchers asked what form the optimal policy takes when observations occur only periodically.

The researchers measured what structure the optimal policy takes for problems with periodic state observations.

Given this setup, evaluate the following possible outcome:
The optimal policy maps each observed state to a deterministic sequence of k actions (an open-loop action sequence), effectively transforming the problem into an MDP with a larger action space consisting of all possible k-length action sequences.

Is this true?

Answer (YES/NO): YES